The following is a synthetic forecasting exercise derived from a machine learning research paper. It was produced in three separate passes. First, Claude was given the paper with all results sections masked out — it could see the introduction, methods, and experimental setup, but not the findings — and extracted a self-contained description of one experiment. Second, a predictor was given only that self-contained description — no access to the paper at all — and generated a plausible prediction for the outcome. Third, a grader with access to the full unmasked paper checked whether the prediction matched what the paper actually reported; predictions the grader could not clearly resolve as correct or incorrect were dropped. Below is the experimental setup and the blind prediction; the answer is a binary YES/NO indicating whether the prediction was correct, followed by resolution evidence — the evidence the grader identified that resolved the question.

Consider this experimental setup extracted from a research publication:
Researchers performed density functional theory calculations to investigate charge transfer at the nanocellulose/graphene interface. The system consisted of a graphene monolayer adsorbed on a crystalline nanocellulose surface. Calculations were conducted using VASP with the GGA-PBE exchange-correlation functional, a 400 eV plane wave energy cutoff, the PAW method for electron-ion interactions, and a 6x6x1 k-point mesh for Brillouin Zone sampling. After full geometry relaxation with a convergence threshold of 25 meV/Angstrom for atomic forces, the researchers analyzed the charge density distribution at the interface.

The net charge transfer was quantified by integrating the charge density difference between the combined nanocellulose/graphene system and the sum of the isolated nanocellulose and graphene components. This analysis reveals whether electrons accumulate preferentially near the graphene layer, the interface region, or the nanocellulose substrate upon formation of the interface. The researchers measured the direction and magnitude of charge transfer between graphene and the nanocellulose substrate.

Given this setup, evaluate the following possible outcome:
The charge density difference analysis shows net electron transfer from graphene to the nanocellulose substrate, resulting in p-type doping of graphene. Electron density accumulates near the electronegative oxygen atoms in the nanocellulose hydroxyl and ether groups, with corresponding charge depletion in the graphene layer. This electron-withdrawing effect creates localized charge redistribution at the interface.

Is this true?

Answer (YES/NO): NO